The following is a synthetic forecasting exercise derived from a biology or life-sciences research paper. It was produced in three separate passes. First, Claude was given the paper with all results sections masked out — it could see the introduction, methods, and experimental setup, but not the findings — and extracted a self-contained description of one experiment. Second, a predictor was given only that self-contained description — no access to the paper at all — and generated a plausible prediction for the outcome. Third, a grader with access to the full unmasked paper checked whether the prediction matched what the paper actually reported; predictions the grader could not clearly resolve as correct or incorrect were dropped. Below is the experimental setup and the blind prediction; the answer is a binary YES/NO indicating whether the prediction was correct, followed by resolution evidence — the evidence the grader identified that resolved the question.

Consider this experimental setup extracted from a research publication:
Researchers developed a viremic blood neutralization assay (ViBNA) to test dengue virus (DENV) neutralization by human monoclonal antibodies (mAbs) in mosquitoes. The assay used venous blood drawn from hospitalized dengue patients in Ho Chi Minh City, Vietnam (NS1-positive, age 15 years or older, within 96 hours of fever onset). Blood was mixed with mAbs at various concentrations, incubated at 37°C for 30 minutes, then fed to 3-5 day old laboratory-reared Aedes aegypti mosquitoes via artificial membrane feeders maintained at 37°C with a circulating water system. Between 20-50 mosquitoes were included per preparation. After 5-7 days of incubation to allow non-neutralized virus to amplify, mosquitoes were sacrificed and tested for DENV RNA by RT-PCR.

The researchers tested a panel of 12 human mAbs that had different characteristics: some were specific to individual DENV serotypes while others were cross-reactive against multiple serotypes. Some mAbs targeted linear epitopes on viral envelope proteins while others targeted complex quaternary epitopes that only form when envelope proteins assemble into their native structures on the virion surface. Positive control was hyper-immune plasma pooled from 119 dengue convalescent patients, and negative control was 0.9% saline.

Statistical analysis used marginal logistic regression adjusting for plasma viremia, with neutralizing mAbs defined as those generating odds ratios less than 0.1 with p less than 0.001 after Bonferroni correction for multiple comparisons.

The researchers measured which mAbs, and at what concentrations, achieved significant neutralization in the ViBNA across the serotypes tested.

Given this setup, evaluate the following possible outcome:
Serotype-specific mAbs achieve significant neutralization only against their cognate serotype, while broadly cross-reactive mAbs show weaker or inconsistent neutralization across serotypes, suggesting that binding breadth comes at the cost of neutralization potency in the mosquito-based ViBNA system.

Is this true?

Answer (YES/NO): NO